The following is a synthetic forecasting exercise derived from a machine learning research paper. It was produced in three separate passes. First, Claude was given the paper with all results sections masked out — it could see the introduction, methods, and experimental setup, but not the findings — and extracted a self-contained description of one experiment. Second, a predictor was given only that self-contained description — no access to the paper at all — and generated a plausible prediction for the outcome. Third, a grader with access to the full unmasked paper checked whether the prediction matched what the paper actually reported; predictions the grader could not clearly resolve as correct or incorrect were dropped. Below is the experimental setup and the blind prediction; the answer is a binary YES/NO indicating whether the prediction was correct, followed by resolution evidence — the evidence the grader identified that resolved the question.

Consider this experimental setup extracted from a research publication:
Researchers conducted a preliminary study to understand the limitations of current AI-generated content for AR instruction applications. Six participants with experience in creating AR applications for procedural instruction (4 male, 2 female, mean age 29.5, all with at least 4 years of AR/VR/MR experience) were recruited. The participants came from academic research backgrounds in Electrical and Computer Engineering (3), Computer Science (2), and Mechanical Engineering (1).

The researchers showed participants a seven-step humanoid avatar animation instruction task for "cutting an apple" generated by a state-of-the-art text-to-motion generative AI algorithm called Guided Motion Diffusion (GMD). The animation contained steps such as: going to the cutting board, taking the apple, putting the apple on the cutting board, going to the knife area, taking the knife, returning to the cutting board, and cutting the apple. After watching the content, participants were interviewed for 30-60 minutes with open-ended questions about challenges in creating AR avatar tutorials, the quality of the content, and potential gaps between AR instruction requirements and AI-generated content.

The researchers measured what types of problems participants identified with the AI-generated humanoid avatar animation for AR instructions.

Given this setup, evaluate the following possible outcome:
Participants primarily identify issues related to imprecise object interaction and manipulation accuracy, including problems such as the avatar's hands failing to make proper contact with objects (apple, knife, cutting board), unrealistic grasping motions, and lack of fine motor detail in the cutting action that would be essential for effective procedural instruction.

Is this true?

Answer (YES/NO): NO